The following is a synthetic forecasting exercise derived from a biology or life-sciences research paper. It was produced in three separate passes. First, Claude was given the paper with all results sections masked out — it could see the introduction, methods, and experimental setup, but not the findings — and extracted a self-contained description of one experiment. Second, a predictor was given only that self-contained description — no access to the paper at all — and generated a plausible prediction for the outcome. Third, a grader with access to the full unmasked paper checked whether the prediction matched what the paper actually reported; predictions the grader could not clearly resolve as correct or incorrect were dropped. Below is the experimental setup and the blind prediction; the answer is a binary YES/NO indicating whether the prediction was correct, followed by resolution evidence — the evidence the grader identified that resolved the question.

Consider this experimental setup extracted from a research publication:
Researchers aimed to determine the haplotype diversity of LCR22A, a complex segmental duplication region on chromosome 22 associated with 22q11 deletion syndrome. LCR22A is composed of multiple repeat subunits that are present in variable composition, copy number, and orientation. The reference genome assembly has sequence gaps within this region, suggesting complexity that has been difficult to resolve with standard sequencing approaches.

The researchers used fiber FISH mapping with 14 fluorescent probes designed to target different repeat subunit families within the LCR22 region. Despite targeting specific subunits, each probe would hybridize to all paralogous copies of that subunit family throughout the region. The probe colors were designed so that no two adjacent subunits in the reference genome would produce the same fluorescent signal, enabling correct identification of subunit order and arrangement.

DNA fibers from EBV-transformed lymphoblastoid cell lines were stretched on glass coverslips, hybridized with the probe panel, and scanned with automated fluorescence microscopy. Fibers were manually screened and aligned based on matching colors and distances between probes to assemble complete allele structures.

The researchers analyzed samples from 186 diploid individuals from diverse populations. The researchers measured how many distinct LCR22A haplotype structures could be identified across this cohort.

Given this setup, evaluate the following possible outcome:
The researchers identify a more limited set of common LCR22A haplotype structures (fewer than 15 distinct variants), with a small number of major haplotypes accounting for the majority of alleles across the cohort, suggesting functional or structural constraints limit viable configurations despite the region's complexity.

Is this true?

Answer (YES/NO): NO